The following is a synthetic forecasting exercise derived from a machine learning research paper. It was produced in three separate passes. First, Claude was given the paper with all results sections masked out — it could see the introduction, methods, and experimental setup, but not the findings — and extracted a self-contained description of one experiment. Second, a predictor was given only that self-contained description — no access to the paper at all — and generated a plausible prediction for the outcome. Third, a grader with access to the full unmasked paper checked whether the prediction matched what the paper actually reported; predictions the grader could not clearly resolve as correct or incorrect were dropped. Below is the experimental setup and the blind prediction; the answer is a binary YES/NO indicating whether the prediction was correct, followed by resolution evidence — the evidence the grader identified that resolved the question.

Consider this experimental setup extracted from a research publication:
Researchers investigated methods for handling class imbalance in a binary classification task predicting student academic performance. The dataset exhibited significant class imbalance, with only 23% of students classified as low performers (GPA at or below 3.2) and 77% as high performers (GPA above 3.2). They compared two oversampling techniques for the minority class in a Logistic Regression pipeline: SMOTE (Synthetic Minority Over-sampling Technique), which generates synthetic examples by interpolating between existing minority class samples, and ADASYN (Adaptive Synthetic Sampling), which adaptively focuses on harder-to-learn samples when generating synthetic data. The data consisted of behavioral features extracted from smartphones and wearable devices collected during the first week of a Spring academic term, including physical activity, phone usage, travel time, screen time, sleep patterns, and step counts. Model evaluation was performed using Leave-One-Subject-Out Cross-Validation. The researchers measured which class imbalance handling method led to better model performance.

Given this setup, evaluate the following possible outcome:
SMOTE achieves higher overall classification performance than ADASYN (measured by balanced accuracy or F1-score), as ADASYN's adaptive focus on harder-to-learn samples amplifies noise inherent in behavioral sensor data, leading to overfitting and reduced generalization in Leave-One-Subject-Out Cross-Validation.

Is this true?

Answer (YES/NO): YES